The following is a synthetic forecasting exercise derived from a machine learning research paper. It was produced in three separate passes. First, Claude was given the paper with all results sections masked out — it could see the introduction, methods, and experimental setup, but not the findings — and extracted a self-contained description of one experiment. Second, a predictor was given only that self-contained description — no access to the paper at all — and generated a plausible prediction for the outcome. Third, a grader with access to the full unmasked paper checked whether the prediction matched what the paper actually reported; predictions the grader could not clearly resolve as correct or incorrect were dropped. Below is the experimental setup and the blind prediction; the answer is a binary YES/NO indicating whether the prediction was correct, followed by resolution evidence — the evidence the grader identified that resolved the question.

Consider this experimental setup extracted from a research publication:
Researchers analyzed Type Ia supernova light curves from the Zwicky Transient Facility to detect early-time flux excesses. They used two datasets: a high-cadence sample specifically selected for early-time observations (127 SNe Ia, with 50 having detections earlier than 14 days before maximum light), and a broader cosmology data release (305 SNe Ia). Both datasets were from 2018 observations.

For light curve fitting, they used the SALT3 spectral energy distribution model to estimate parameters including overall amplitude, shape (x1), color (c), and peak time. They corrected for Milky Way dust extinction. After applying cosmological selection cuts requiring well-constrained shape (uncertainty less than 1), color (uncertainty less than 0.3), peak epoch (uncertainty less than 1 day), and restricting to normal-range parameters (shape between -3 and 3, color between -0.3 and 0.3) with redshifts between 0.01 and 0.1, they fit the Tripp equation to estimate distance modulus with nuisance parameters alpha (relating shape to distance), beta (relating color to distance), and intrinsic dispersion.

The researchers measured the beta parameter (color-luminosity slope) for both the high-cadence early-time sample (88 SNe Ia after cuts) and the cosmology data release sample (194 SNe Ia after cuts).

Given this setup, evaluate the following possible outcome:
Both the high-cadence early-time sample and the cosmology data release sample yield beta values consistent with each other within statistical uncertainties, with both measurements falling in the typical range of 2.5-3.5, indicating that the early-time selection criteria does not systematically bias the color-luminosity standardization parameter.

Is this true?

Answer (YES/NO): NO